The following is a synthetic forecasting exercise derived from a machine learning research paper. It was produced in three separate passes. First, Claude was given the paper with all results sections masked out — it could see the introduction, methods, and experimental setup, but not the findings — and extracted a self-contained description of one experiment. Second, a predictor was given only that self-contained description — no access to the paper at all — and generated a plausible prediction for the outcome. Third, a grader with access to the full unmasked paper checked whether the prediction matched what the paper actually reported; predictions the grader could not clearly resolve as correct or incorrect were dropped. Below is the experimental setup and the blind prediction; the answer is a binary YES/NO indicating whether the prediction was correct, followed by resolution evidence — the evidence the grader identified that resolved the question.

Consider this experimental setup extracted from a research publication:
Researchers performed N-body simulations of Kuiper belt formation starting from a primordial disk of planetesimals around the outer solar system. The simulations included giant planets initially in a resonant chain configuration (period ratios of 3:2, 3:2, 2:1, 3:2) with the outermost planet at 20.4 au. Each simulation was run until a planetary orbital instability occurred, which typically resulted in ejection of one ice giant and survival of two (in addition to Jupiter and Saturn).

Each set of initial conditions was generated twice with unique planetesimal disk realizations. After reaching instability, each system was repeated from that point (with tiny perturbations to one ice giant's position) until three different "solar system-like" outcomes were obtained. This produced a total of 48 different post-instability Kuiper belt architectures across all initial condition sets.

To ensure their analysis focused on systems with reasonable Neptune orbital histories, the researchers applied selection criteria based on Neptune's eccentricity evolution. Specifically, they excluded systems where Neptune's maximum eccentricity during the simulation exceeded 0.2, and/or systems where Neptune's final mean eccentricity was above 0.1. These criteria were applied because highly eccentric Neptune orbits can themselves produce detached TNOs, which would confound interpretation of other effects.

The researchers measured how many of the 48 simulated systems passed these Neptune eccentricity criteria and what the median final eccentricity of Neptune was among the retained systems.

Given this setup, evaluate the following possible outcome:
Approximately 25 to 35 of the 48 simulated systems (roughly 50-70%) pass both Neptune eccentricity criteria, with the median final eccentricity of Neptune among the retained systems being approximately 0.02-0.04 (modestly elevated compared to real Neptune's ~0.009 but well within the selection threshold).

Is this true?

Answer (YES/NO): NO